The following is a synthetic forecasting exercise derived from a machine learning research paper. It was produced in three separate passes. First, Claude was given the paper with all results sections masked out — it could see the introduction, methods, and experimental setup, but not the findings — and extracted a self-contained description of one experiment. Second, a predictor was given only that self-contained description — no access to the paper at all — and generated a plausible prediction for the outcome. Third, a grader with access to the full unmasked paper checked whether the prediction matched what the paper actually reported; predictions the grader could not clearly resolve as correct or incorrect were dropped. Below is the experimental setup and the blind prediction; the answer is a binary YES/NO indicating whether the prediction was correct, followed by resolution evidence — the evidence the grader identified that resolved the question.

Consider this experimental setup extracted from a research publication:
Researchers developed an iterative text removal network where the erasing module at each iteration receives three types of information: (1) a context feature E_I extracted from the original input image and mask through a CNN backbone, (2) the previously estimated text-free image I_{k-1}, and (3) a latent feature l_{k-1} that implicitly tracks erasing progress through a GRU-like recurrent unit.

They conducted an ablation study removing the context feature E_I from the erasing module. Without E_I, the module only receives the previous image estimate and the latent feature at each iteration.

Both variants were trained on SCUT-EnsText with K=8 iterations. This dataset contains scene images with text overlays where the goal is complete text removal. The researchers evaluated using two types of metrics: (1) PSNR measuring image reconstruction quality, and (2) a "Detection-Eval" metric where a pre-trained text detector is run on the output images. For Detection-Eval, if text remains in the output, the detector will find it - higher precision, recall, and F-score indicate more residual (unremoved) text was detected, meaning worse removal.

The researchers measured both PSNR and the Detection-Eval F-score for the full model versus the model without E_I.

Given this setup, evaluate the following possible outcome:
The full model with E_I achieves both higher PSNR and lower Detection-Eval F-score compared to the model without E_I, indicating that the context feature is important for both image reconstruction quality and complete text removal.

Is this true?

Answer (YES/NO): NO